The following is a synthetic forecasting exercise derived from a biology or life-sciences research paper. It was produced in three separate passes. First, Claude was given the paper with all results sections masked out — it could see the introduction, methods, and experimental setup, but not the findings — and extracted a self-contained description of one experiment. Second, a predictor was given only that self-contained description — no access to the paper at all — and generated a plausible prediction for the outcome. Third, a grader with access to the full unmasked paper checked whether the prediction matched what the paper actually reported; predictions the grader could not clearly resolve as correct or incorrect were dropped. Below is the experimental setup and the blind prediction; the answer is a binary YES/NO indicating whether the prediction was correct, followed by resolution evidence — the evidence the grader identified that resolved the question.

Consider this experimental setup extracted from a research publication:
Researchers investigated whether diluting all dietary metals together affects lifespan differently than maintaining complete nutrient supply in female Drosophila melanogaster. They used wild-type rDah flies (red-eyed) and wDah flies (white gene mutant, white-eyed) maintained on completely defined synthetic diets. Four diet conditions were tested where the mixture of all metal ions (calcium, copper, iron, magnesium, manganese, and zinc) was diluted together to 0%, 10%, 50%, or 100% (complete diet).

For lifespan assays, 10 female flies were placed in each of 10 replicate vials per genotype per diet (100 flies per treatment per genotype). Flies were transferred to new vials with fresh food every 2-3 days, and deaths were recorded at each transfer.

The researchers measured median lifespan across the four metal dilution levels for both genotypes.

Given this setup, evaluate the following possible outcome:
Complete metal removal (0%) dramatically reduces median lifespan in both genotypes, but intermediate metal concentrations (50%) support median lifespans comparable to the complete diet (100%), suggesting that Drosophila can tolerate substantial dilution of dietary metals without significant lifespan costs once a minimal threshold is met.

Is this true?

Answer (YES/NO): YES